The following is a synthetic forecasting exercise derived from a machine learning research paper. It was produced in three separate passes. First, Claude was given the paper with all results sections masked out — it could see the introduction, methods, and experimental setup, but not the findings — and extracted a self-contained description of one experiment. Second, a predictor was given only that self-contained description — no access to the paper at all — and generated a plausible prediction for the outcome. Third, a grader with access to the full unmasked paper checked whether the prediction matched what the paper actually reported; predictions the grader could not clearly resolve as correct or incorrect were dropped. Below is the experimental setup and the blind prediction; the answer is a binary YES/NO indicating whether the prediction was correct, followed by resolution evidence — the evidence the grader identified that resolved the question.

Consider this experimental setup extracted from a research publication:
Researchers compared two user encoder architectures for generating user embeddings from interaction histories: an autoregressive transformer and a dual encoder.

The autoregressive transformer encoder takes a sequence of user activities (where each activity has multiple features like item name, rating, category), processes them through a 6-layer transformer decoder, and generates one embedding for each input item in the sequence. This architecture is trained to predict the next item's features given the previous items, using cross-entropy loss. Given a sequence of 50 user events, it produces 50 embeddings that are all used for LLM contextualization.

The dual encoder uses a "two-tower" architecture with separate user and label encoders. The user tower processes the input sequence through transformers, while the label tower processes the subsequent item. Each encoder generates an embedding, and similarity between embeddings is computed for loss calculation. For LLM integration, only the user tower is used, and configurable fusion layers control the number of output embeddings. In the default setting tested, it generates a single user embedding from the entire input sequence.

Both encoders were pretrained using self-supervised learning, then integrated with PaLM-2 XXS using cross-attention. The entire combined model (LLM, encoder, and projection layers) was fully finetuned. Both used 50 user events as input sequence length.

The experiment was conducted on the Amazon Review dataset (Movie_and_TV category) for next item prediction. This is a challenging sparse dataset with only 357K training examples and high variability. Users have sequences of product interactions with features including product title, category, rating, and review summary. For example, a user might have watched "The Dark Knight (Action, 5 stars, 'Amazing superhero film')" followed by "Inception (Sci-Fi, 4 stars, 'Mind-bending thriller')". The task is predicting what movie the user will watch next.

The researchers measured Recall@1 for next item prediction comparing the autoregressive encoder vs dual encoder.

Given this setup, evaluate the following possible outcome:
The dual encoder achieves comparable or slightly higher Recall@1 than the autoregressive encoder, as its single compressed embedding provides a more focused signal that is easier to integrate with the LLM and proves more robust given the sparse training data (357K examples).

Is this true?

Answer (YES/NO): NO